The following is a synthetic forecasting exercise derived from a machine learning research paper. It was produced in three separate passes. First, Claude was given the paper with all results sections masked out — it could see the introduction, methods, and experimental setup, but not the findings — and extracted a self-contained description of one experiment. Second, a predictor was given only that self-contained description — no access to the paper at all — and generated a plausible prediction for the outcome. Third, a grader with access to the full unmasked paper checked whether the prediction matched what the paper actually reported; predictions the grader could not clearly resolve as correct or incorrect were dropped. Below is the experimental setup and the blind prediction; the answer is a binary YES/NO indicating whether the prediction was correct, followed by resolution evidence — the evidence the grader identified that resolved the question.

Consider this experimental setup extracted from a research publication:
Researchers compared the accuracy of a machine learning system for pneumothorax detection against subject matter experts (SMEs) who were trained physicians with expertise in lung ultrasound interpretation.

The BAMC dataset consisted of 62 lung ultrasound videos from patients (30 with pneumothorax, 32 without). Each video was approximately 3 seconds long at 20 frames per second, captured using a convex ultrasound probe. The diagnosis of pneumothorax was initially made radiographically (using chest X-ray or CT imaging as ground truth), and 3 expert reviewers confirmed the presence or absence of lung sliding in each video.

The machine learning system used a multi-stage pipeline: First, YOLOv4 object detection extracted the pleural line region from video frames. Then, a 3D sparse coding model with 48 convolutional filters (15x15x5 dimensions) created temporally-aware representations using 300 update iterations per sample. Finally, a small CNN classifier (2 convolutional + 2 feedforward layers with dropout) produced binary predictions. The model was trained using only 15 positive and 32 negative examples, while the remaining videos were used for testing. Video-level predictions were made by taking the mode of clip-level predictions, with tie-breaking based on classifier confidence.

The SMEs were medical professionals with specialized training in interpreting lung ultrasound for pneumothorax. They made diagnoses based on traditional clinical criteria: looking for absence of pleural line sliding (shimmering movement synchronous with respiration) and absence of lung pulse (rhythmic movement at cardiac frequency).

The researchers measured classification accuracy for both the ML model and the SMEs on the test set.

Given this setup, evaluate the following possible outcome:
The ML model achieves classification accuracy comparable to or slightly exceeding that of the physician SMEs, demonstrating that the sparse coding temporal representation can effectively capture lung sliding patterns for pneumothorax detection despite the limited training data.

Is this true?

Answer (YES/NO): YES